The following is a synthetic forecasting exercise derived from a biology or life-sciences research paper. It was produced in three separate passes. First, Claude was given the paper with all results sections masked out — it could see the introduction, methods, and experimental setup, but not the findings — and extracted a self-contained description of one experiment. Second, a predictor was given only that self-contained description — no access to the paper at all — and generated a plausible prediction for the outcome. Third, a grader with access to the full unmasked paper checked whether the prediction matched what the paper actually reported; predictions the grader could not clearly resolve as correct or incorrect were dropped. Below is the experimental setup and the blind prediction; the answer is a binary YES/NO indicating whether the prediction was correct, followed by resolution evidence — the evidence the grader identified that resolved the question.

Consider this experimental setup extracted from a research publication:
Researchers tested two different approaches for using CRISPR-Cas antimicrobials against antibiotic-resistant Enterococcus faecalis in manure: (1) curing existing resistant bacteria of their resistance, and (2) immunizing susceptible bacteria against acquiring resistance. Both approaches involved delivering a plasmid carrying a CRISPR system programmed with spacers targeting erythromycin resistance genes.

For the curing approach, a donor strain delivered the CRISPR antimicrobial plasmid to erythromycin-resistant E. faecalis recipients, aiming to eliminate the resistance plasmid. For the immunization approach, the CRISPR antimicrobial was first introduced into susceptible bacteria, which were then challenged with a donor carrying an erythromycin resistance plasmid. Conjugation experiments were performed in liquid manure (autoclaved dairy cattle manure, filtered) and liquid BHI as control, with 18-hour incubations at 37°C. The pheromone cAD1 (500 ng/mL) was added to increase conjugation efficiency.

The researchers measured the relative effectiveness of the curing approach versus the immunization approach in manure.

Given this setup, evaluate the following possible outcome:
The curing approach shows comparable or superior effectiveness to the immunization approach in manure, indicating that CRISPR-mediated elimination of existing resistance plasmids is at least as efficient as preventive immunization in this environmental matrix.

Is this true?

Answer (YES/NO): NO